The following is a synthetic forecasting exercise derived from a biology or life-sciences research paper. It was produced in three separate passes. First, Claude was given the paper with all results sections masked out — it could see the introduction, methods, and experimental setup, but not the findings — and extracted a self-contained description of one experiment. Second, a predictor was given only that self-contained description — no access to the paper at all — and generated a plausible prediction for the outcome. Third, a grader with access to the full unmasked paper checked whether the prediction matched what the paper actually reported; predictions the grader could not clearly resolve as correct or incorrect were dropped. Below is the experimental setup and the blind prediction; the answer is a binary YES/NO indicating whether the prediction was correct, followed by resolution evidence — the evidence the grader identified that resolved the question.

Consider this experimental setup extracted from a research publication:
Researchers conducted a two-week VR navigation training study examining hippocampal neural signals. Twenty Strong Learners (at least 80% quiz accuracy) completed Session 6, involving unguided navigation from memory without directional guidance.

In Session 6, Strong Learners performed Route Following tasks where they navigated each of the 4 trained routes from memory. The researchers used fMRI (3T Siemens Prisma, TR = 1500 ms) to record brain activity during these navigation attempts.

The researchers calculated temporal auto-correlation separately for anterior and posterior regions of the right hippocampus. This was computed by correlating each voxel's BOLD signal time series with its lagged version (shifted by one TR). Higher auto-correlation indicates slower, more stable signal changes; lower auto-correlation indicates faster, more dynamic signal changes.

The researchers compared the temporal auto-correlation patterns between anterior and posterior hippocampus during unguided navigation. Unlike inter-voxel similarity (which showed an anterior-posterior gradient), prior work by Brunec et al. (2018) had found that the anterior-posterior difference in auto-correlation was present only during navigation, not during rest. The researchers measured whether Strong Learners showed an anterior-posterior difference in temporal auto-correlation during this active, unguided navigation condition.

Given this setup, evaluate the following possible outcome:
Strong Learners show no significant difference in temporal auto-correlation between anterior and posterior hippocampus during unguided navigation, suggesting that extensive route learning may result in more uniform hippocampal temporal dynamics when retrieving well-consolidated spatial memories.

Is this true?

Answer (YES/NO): NO